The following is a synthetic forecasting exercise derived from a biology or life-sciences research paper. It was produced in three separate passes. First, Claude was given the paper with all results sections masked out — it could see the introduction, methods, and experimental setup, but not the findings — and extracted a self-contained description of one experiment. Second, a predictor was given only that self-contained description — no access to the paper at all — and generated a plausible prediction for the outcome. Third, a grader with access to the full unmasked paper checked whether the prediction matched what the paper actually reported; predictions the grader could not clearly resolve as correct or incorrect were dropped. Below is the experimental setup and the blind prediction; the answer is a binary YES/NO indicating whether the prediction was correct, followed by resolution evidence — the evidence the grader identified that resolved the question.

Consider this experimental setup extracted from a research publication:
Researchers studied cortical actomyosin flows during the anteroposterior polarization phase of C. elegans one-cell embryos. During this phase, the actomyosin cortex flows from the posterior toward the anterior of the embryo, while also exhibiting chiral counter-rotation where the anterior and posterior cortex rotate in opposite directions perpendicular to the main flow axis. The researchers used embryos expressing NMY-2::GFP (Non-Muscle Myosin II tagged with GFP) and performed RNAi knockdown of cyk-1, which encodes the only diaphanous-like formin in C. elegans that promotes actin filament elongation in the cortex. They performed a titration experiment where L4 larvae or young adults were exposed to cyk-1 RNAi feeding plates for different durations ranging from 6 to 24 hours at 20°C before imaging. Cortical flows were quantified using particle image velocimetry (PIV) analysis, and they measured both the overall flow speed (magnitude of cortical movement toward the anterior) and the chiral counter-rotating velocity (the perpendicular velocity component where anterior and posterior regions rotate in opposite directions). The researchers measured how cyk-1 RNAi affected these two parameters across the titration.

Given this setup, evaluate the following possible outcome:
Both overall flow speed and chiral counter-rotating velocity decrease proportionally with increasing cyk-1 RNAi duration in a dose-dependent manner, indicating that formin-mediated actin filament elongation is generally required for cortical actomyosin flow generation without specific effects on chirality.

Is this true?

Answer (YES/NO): NO